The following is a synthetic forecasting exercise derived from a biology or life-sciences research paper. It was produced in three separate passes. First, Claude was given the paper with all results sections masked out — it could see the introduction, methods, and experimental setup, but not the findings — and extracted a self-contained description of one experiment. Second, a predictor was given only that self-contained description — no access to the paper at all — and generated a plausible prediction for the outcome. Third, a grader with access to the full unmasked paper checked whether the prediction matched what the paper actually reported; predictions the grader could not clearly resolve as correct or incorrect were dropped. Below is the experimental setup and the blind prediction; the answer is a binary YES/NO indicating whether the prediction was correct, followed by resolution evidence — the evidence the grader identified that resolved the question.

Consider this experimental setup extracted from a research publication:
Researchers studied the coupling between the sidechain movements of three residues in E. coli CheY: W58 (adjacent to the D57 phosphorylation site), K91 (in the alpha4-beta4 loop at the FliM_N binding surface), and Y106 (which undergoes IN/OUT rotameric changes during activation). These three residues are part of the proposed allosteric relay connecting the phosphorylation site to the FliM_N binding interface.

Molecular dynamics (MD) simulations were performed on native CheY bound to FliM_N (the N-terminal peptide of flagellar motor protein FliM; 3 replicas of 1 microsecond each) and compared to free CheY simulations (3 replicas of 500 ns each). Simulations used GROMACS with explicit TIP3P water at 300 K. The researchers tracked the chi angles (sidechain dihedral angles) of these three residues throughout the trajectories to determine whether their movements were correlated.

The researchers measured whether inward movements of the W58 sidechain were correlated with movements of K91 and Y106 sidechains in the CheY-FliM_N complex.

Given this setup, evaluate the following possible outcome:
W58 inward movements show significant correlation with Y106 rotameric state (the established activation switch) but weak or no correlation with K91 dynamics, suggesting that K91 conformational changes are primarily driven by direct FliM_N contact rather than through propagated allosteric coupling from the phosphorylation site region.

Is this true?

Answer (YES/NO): NO